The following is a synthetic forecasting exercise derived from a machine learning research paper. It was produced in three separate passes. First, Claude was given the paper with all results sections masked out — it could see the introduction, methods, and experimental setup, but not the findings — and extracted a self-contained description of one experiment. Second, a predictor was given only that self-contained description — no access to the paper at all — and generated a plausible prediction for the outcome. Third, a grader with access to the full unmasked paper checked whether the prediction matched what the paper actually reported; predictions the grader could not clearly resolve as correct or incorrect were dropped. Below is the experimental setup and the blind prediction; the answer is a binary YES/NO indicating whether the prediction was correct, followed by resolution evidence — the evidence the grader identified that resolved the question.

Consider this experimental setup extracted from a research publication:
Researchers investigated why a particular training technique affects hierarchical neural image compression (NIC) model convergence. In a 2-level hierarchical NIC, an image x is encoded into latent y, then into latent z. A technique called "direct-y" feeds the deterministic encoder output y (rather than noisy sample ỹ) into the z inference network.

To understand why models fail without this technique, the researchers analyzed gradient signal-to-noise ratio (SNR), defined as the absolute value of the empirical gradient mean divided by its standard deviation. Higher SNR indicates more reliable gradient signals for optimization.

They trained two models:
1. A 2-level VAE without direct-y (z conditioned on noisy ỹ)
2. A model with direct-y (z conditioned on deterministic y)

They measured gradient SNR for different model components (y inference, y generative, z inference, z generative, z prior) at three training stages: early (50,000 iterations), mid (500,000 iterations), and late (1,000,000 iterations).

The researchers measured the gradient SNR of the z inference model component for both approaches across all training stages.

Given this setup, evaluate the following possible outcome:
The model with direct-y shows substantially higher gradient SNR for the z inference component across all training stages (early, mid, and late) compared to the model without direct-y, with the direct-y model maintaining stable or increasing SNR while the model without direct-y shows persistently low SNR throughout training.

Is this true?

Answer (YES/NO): YES